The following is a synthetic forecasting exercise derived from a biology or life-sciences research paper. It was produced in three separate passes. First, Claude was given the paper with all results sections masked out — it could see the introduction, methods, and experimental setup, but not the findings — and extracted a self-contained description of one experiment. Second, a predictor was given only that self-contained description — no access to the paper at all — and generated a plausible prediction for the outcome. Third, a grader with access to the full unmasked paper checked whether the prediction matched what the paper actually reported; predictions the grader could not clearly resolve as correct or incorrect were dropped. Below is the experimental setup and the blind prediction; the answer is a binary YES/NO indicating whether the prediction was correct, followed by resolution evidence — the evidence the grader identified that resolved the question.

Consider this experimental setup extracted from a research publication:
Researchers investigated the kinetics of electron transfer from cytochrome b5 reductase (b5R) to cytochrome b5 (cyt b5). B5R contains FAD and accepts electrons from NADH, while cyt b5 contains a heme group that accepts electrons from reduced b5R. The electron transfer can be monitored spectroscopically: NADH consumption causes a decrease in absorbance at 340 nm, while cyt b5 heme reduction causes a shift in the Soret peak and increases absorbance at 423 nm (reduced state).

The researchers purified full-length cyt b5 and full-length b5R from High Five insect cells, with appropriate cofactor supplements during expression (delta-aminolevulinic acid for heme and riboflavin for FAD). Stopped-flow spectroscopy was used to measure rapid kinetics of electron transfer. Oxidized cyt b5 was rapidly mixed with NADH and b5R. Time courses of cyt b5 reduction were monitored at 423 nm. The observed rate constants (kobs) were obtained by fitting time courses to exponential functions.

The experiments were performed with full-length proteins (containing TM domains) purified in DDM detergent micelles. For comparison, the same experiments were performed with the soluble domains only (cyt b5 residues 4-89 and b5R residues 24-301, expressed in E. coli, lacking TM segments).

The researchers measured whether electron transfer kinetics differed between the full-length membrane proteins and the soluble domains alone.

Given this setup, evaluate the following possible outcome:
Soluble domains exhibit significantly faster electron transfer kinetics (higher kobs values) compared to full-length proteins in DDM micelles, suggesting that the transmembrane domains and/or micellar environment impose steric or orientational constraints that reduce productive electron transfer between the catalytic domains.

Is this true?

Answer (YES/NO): NO